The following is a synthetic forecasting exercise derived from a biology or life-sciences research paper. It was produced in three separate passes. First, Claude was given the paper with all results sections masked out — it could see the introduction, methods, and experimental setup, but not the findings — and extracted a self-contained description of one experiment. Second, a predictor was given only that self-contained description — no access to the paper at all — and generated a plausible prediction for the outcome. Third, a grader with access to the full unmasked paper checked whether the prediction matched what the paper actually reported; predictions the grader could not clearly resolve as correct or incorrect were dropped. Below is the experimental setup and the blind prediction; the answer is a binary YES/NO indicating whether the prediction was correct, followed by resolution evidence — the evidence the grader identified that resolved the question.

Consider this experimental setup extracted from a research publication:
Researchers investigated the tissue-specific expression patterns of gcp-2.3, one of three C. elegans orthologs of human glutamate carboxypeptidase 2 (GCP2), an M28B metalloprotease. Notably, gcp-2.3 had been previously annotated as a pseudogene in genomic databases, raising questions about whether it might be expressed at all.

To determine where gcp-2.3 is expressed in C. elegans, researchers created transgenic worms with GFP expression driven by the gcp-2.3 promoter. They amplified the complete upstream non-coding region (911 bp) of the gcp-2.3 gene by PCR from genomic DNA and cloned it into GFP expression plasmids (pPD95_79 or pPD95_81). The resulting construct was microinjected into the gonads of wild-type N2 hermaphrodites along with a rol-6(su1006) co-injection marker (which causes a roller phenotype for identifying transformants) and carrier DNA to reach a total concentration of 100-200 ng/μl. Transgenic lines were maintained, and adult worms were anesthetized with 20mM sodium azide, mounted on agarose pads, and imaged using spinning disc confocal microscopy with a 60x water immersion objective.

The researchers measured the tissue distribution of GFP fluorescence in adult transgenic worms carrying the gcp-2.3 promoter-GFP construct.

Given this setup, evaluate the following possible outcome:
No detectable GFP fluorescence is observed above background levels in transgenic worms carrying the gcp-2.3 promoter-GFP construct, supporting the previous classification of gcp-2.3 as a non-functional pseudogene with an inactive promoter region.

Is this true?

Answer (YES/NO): NO